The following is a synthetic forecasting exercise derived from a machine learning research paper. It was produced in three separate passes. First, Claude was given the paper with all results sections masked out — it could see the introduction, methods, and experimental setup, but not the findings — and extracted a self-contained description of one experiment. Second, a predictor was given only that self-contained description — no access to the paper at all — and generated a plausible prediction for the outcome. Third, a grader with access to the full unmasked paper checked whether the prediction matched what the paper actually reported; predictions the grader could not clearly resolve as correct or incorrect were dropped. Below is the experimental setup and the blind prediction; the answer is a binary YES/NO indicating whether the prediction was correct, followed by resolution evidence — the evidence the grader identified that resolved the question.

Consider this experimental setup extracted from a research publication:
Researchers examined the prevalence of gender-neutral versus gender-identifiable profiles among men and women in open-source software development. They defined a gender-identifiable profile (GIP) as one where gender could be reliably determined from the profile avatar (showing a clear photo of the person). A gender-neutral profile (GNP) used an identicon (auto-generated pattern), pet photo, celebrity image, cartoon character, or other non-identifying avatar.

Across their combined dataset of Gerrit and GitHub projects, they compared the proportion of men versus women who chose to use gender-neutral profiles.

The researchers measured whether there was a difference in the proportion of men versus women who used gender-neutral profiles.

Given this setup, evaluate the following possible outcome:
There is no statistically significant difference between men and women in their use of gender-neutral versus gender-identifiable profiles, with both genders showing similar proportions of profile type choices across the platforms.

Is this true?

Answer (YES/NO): NO